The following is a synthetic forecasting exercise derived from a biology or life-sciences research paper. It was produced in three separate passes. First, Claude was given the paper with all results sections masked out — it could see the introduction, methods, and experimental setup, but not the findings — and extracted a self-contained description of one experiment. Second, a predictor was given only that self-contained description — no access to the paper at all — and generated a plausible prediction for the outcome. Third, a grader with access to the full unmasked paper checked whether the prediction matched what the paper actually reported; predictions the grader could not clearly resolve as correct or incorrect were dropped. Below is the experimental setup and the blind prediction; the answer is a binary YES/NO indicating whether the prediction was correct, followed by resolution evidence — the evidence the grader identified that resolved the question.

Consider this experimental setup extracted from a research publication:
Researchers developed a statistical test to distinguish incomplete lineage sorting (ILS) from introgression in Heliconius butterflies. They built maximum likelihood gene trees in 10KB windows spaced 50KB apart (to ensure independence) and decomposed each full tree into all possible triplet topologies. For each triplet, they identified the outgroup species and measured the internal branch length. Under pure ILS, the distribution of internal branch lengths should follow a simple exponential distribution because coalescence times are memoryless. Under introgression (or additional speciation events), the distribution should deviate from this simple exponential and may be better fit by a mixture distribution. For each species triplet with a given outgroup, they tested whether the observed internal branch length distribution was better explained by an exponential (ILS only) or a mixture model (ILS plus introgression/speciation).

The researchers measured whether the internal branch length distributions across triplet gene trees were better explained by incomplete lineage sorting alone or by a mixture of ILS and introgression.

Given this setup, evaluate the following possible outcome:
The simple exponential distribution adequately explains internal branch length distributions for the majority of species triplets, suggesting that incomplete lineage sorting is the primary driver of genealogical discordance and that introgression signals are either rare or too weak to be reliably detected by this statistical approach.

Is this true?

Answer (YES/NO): NO